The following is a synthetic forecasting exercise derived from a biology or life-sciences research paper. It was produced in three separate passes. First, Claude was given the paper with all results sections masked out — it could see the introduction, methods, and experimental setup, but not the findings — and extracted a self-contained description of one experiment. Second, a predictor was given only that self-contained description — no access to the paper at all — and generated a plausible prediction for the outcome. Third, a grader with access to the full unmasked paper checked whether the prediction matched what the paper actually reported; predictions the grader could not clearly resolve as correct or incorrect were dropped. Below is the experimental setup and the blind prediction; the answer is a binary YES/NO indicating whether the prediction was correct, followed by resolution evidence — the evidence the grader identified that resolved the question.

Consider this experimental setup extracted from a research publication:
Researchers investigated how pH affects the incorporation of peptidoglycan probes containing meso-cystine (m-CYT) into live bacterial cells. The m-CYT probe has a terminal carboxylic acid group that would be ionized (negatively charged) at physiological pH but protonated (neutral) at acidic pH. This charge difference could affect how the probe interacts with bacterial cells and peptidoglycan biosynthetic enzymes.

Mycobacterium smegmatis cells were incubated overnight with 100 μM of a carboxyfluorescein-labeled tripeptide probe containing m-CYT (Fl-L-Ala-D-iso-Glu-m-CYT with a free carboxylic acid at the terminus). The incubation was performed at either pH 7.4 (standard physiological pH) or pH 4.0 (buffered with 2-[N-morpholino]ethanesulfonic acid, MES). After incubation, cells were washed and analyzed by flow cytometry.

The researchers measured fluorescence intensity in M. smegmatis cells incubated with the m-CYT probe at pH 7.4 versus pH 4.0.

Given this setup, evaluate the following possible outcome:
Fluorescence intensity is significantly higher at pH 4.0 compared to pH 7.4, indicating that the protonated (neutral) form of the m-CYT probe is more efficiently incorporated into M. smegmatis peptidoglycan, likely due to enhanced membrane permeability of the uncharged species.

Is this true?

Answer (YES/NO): NO